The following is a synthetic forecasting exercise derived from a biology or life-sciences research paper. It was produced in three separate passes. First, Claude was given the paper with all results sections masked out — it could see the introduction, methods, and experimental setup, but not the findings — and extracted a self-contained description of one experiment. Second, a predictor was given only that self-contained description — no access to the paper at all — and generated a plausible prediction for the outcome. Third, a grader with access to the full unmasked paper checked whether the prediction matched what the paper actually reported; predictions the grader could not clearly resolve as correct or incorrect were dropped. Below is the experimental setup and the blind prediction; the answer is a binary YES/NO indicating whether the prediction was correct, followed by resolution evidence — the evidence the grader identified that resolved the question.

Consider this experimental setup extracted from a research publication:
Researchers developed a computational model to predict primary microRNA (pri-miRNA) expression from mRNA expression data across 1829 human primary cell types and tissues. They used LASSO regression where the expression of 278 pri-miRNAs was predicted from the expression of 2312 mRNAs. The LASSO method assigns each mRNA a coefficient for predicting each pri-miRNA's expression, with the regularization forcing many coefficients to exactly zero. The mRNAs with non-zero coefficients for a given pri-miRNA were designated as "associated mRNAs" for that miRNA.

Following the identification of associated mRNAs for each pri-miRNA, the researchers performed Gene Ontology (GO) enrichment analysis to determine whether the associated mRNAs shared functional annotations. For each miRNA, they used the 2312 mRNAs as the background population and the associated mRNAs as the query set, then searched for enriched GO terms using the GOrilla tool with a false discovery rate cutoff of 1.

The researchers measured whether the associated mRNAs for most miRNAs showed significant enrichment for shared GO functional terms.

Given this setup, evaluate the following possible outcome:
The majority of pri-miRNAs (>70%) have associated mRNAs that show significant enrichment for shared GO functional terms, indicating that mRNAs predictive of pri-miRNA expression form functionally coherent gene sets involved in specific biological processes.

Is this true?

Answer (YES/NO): NO